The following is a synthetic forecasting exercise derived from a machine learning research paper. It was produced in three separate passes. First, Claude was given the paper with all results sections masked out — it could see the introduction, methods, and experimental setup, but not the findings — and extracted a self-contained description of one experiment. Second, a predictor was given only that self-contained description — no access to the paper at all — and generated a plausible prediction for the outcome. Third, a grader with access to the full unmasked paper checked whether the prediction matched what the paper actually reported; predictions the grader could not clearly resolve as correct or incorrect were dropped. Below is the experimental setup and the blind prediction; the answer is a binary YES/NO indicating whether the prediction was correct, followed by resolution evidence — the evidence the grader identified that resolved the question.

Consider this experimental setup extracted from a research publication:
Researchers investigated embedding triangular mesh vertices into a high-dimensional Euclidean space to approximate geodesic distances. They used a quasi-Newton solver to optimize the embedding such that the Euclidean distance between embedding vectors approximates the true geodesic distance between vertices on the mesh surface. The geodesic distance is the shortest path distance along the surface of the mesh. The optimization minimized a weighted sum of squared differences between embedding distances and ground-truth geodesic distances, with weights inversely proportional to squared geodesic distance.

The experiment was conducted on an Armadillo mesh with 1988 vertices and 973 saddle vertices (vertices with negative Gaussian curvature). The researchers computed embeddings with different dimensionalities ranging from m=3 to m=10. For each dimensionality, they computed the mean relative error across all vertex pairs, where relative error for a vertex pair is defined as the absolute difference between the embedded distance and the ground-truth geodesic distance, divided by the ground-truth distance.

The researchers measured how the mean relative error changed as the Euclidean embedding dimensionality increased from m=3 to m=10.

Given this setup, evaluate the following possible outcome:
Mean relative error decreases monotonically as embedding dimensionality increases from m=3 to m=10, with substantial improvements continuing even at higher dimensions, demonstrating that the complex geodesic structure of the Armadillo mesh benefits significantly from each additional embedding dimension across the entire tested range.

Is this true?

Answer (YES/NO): NO